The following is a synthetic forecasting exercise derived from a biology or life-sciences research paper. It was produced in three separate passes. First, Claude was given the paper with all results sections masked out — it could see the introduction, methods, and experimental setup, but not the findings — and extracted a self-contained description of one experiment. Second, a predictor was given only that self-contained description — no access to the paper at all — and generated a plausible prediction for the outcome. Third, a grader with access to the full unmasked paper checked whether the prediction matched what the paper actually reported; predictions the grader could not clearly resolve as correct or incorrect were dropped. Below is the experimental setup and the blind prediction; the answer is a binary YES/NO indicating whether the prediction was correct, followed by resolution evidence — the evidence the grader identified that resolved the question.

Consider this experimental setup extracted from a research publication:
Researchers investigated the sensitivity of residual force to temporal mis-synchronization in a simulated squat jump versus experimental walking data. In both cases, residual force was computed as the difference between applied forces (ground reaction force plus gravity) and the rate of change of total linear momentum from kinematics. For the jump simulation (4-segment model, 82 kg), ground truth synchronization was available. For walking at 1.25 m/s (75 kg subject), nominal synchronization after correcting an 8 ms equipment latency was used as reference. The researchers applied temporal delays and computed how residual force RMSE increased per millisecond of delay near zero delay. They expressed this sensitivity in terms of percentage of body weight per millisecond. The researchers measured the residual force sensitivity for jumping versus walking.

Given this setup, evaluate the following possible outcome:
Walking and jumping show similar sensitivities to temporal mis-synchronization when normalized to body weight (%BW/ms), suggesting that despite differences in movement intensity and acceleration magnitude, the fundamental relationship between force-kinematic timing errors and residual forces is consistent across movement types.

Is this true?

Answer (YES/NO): NO